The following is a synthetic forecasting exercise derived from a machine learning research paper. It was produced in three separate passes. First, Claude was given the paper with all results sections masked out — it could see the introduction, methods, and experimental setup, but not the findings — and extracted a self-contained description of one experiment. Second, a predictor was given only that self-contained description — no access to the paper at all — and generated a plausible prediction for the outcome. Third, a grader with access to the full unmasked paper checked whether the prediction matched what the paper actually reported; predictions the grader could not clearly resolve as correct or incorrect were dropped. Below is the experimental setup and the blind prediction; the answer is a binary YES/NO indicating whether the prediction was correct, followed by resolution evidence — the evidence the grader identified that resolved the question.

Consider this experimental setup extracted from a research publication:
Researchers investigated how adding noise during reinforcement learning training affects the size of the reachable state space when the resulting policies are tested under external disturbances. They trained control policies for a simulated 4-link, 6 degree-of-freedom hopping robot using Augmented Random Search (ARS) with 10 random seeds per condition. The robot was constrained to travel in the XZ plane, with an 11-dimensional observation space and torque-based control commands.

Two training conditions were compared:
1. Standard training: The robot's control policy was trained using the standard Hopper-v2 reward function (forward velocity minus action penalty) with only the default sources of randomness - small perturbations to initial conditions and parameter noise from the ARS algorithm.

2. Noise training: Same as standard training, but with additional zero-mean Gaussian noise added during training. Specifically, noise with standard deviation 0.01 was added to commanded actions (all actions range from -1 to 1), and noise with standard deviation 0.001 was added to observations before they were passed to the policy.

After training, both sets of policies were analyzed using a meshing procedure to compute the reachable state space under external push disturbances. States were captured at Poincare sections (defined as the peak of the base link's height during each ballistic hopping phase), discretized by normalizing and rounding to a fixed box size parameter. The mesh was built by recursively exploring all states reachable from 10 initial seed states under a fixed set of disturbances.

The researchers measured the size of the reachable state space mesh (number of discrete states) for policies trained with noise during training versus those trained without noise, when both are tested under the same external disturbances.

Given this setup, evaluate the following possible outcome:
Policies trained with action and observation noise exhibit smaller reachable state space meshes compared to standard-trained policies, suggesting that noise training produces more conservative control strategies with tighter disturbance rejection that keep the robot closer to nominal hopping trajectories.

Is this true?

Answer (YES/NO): YES